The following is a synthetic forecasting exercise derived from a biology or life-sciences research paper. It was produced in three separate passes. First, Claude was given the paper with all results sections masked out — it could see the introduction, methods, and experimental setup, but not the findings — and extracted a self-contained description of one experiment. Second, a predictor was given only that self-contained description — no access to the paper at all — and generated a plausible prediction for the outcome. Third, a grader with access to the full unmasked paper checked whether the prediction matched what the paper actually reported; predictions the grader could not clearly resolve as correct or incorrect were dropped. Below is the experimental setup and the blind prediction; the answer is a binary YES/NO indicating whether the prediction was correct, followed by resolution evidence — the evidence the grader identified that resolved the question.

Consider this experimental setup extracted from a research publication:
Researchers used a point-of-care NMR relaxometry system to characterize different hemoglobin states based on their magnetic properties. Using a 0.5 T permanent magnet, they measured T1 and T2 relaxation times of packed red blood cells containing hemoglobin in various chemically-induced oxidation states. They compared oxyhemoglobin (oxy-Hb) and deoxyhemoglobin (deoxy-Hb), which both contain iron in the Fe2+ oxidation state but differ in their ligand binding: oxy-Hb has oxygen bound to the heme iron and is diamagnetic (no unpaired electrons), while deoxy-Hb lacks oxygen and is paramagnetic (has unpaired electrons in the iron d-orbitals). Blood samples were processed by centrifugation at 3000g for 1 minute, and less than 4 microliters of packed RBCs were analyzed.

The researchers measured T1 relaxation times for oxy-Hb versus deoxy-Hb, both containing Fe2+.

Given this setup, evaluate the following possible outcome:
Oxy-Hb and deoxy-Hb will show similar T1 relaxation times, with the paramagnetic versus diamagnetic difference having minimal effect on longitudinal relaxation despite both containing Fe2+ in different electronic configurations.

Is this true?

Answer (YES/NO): YES